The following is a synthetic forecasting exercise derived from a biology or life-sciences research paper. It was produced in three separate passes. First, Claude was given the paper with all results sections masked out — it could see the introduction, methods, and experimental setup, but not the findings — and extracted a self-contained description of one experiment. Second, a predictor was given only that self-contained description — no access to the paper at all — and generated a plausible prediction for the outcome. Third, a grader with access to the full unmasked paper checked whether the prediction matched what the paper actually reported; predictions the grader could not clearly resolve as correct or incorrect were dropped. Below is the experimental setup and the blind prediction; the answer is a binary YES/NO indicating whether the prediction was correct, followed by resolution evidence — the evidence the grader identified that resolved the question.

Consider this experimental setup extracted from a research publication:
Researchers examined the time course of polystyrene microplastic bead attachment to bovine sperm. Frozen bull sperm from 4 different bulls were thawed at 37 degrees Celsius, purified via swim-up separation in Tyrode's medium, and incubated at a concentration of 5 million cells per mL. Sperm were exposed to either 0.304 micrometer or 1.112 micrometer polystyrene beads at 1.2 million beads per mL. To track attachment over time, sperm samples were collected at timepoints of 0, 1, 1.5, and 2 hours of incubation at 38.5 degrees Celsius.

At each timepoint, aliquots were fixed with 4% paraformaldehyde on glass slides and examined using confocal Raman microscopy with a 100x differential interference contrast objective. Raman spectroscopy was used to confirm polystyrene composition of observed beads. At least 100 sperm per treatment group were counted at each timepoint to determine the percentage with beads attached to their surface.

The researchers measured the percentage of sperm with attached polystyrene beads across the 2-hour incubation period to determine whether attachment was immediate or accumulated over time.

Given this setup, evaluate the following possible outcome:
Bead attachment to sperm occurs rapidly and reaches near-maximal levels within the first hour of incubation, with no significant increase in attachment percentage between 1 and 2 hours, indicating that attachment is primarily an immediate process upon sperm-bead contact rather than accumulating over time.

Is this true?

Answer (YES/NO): NO